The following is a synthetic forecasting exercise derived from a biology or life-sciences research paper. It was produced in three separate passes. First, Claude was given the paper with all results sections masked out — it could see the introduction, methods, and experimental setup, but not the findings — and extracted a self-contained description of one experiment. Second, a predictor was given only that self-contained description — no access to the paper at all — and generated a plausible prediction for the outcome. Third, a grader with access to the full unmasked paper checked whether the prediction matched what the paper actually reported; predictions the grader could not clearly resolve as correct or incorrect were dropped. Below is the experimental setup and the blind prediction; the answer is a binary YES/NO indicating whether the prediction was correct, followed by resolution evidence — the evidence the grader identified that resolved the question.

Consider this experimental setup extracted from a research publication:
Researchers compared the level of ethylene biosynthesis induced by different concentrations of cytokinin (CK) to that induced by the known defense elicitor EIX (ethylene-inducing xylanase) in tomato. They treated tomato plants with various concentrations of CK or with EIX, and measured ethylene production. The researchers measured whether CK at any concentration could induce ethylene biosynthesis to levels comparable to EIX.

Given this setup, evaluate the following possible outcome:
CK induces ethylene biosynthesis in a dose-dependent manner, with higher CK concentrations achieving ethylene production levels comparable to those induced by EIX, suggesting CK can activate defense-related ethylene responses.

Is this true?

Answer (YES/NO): YES